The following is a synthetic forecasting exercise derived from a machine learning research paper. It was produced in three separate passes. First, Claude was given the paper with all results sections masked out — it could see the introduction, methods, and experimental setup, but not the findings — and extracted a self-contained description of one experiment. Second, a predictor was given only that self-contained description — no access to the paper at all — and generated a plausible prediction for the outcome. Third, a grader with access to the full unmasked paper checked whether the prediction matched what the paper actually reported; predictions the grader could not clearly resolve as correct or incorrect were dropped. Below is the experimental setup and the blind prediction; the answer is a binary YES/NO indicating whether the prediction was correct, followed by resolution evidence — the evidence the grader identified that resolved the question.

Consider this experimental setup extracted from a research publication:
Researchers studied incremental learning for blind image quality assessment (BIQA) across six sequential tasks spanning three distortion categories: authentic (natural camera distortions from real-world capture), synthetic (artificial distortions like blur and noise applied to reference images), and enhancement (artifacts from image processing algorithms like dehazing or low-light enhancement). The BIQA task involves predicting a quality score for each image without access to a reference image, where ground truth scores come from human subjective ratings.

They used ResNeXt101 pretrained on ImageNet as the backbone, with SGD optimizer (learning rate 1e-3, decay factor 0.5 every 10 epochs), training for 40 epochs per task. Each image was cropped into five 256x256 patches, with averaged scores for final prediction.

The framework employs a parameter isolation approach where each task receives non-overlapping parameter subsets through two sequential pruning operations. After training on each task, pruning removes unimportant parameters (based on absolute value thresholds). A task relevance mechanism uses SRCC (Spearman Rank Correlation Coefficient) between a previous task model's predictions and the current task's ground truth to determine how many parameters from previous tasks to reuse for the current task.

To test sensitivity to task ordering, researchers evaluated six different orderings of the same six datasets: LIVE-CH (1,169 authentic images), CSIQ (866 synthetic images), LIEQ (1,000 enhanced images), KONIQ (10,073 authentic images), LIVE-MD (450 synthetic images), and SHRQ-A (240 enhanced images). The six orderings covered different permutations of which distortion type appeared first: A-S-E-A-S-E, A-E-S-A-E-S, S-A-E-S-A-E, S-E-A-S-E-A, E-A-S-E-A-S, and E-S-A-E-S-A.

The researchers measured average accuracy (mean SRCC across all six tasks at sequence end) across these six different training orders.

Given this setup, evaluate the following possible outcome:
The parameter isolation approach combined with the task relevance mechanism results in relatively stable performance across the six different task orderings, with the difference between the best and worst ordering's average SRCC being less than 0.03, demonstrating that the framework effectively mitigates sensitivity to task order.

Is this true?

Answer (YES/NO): YES